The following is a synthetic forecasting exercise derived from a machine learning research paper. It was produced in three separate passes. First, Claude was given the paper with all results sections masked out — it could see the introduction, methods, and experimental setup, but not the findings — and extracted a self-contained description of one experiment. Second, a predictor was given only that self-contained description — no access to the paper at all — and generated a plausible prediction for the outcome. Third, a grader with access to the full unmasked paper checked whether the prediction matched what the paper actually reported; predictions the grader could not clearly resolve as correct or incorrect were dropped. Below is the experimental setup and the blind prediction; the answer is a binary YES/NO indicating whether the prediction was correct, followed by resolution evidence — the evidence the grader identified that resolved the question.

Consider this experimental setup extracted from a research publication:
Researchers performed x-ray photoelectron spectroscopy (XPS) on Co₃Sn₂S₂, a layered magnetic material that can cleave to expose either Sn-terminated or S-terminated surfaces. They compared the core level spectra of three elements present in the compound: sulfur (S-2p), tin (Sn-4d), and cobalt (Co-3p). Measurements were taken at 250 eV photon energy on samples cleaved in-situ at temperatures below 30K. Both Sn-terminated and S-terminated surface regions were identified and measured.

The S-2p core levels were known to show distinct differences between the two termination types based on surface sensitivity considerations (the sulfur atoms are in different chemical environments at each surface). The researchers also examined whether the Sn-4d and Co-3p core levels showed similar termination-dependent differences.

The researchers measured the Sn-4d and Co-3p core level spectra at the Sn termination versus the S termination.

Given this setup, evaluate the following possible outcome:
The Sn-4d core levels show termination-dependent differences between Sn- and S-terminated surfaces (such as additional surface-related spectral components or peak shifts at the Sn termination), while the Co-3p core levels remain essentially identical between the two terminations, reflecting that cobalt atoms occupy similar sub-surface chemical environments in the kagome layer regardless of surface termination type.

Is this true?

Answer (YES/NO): NO